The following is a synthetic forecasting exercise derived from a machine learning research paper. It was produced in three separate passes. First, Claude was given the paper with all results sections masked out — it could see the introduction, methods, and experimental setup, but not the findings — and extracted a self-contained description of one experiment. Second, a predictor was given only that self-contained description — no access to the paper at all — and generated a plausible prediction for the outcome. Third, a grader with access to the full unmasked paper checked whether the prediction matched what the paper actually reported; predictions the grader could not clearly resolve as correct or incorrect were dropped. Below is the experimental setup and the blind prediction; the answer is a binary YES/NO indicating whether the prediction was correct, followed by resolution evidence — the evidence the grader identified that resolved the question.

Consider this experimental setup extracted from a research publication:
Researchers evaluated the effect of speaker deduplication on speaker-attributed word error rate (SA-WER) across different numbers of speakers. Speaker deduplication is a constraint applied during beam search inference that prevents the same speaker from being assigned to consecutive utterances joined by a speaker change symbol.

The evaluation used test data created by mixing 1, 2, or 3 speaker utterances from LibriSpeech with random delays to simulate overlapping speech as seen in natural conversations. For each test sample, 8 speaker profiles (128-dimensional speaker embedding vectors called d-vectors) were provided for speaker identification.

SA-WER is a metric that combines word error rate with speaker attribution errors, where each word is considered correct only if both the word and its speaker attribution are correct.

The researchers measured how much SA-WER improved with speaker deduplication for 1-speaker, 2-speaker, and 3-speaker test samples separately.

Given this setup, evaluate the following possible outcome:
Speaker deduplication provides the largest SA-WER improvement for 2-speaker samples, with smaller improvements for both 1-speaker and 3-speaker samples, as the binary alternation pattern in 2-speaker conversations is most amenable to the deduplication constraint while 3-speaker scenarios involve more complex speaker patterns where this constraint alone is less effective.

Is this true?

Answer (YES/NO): NO